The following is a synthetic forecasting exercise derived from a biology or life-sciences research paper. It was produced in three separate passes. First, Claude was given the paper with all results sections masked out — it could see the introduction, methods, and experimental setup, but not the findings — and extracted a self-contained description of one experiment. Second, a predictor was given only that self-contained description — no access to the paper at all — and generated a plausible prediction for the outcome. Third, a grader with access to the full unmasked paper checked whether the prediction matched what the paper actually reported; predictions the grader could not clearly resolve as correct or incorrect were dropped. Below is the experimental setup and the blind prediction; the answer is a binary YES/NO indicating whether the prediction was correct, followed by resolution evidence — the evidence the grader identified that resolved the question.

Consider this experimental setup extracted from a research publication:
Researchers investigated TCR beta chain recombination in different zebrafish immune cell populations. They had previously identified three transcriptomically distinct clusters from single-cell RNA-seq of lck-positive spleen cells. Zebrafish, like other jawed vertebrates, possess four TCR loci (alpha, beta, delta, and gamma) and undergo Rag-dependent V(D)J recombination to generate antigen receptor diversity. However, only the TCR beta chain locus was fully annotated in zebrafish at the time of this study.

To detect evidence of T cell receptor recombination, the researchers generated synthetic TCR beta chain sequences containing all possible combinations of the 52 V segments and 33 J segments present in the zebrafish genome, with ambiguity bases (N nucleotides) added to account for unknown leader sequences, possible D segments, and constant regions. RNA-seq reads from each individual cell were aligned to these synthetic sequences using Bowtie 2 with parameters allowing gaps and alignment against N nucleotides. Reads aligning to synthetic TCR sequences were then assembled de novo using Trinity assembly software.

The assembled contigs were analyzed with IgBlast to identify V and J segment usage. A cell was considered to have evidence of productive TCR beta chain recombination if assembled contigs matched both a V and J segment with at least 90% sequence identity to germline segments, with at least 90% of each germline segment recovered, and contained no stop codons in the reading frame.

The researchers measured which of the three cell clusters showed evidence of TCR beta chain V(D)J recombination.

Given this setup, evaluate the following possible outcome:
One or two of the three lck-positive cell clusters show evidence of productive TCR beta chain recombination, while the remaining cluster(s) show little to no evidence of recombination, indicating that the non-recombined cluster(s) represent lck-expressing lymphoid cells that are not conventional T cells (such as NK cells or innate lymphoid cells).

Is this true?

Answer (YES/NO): YES